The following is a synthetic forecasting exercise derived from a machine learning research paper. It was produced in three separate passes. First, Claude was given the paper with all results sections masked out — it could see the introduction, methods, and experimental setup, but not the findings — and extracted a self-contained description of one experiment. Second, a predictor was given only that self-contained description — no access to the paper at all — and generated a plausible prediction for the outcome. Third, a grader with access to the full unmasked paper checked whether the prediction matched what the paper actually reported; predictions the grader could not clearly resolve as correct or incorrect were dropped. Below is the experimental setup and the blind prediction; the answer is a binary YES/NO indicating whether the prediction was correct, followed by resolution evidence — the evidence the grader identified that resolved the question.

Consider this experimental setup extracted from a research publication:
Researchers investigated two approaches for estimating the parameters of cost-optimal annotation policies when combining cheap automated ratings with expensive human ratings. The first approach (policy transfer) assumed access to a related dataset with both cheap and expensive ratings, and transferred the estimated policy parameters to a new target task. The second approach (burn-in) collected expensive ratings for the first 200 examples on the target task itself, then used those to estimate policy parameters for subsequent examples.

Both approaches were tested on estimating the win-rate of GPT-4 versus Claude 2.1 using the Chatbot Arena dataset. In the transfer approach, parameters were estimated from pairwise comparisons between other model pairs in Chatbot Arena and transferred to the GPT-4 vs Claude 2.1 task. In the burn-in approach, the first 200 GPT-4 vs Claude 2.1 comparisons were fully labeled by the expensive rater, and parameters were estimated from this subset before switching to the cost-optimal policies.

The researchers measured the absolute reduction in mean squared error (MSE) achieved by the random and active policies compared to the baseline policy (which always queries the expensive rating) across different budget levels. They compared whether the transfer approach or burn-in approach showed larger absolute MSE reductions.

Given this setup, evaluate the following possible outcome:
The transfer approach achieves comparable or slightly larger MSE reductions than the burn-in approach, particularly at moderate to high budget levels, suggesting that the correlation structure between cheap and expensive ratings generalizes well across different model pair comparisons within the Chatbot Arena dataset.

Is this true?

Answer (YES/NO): NO